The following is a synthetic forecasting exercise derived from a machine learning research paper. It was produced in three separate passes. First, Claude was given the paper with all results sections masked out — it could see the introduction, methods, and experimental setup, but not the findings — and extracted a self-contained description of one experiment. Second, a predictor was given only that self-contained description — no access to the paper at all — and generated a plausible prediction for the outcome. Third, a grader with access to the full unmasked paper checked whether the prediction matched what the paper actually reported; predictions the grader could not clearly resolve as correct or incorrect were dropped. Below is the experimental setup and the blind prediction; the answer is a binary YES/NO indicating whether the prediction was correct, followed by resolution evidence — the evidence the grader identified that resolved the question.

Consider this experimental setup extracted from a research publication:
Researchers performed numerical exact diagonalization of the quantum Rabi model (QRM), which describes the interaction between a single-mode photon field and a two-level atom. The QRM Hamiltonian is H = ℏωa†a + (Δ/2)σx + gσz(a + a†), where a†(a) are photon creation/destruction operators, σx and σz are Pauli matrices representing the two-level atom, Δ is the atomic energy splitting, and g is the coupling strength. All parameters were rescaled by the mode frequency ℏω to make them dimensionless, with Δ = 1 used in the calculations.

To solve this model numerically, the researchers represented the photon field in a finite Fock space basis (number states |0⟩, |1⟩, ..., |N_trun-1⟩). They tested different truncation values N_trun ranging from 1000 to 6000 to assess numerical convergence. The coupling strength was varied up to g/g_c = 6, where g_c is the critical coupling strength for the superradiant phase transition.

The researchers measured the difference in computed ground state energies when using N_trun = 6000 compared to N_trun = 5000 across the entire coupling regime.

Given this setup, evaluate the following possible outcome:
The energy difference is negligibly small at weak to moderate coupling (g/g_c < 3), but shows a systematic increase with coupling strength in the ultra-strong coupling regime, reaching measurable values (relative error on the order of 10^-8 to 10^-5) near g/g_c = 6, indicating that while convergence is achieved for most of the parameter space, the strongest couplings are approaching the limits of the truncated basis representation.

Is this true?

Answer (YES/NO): NO